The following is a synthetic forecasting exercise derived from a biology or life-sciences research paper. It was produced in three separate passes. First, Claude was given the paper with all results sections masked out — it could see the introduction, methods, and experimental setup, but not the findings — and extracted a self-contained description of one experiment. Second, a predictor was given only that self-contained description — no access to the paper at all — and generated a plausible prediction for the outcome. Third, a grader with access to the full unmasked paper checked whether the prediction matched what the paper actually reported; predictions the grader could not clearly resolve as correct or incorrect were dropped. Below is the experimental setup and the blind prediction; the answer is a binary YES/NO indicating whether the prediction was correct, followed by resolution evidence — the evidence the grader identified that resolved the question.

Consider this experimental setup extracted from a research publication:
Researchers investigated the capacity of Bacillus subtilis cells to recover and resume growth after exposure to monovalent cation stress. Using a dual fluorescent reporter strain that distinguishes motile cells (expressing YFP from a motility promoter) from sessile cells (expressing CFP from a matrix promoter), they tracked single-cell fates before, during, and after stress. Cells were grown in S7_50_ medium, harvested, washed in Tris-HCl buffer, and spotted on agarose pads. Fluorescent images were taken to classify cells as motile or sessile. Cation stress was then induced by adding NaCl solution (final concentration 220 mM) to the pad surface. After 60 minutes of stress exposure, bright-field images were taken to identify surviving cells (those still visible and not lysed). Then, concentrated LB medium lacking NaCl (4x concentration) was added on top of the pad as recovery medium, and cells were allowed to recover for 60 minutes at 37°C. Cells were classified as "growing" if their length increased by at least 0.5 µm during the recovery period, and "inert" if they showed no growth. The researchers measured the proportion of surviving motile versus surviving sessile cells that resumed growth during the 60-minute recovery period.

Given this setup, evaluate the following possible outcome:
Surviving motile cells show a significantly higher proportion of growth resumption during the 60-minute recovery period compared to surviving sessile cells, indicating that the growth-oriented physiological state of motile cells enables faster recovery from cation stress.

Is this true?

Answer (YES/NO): NO